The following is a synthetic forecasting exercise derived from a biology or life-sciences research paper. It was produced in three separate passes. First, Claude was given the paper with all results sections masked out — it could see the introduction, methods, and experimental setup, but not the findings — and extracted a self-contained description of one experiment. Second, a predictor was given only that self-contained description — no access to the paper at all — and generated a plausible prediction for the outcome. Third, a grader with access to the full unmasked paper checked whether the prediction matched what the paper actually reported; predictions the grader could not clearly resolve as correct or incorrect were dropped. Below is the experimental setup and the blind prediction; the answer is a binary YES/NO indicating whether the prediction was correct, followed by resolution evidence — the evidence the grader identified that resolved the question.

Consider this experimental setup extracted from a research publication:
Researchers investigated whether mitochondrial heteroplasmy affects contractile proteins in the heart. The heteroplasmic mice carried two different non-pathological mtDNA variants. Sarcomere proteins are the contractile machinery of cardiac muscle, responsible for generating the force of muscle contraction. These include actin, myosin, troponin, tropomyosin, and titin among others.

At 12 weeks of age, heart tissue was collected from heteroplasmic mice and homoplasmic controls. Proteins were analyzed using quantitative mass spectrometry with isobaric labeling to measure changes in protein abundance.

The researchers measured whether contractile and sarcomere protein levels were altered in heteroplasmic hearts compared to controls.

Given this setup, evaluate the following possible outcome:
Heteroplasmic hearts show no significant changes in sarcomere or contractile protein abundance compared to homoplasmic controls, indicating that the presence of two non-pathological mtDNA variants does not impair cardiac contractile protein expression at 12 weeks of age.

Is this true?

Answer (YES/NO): NO